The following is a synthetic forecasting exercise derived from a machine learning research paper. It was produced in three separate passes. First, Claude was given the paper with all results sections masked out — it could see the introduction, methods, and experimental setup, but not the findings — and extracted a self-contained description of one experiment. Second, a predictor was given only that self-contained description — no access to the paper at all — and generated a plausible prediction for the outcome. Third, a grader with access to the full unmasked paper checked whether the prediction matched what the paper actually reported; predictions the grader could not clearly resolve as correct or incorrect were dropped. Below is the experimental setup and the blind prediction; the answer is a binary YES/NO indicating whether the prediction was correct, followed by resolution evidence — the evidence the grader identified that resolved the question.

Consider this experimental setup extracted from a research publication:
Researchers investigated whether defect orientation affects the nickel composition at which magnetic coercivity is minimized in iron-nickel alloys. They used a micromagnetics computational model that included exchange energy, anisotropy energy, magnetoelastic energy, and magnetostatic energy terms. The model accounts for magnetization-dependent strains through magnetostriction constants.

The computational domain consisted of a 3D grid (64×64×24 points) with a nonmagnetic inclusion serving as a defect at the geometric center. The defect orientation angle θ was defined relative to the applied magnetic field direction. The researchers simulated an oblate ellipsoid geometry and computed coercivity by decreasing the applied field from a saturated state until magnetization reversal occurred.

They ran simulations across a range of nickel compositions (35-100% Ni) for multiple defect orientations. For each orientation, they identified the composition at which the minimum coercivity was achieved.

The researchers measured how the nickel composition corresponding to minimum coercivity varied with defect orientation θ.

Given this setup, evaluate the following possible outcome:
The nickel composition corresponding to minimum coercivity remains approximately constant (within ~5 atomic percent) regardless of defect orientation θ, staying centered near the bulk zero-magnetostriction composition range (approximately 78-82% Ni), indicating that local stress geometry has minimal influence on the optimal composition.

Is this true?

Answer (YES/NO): YES